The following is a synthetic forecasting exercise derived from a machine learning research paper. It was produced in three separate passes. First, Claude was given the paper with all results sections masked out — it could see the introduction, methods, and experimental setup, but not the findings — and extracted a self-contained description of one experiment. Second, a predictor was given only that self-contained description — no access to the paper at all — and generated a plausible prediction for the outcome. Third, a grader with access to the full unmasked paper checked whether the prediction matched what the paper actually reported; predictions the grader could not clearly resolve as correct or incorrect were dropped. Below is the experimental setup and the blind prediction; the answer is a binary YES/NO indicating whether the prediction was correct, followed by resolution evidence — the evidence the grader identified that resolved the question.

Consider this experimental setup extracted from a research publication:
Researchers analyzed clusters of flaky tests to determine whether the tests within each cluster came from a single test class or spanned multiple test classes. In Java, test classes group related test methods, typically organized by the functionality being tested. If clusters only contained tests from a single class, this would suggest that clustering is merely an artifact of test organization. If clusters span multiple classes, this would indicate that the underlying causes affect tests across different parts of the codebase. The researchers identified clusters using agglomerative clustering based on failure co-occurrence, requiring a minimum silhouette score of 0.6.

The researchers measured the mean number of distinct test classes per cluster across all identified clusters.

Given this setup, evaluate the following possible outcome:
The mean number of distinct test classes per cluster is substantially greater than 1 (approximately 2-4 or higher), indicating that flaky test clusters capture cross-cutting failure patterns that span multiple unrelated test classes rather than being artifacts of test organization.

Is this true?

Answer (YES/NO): YES